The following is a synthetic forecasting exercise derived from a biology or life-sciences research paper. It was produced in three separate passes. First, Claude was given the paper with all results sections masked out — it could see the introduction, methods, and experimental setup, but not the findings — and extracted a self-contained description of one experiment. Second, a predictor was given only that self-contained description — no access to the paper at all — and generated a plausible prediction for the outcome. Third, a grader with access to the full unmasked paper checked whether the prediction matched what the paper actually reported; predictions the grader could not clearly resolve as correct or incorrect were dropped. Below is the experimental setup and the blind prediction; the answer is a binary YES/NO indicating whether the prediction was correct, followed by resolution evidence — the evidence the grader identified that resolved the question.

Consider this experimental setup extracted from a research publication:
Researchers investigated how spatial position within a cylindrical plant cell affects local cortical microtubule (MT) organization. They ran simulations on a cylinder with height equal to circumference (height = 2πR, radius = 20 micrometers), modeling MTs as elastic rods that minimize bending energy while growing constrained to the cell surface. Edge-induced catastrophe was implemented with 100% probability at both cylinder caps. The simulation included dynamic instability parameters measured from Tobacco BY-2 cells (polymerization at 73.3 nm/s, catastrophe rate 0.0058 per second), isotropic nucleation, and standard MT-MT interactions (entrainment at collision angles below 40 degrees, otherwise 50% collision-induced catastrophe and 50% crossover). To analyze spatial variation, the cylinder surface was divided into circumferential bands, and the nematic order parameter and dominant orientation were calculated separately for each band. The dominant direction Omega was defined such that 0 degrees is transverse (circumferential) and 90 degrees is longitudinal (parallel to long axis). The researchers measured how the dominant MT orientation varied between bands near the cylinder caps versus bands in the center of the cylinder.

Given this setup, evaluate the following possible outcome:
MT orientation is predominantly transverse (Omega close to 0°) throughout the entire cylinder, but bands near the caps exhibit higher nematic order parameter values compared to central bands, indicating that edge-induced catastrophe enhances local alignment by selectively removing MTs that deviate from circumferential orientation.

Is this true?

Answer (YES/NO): NO